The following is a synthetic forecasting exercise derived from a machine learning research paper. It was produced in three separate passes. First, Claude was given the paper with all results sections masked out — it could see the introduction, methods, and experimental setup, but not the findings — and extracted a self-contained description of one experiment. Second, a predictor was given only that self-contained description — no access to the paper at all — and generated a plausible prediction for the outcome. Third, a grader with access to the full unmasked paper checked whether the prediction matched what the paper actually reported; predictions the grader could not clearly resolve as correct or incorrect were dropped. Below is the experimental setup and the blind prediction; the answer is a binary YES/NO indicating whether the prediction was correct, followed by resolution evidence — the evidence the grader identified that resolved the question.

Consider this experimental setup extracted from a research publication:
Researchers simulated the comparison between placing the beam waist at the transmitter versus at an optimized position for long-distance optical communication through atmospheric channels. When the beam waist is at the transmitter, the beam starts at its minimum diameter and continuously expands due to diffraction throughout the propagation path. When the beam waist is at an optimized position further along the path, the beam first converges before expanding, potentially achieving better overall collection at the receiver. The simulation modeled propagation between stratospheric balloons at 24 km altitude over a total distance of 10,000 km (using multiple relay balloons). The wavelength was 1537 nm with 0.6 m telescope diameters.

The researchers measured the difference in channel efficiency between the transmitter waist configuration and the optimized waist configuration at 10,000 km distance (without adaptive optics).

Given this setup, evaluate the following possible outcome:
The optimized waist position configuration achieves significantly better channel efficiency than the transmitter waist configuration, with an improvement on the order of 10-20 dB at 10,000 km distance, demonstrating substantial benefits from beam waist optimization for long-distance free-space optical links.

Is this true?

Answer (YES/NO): NO